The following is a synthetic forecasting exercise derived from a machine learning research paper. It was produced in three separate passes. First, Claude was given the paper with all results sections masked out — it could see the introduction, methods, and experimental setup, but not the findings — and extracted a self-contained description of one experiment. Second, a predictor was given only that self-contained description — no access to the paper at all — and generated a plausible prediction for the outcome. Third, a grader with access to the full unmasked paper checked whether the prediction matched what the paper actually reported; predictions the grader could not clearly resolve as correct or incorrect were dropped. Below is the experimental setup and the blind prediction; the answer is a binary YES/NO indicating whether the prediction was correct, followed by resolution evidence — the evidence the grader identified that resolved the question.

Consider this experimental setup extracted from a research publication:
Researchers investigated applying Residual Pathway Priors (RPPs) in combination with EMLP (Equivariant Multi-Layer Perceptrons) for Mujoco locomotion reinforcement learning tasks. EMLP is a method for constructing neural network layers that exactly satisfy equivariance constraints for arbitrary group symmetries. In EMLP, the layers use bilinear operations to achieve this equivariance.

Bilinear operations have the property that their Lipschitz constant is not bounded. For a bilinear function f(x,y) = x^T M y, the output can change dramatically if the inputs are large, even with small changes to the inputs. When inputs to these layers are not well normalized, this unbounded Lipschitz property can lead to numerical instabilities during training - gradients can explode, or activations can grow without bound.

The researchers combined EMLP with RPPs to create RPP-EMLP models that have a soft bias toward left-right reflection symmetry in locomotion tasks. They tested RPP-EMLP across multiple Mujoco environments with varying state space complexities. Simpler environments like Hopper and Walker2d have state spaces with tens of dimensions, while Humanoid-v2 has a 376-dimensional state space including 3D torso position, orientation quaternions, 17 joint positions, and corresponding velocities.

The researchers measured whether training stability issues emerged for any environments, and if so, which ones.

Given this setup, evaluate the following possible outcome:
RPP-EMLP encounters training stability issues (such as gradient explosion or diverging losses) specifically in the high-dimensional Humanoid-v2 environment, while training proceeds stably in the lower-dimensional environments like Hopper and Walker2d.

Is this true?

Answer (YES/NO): YES